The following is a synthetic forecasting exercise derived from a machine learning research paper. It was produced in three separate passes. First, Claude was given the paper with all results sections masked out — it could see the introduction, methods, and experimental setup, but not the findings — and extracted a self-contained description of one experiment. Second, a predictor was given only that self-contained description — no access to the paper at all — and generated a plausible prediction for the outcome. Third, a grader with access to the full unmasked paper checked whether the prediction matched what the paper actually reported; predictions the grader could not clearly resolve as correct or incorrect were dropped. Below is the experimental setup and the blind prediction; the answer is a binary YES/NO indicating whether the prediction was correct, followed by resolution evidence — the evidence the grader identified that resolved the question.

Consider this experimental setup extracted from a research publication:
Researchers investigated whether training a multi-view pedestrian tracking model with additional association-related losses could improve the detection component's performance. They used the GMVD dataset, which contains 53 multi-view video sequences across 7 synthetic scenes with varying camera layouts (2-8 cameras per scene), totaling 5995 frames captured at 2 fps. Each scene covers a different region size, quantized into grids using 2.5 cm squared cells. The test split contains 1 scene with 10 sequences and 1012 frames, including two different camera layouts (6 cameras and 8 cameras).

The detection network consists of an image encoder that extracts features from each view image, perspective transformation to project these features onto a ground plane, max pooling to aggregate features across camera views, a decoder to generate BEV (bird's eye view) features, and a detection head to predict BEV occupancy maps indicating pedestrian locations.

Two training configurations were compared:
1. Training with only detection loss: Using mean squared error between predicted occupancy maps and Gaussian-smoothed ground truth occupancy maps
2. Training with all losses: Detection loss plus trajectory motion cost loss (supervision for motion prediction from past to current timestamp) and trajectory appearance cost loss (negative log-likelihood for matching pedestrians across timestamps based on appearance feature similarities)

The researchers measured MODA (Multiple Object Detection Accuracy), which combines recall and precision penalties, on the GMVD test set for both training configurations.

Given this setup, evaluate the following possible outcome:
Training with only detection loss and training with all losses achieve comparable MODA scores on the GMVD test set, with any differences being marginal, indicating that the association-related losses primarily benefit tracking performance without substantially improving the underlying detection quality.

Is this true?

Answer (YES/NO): NO